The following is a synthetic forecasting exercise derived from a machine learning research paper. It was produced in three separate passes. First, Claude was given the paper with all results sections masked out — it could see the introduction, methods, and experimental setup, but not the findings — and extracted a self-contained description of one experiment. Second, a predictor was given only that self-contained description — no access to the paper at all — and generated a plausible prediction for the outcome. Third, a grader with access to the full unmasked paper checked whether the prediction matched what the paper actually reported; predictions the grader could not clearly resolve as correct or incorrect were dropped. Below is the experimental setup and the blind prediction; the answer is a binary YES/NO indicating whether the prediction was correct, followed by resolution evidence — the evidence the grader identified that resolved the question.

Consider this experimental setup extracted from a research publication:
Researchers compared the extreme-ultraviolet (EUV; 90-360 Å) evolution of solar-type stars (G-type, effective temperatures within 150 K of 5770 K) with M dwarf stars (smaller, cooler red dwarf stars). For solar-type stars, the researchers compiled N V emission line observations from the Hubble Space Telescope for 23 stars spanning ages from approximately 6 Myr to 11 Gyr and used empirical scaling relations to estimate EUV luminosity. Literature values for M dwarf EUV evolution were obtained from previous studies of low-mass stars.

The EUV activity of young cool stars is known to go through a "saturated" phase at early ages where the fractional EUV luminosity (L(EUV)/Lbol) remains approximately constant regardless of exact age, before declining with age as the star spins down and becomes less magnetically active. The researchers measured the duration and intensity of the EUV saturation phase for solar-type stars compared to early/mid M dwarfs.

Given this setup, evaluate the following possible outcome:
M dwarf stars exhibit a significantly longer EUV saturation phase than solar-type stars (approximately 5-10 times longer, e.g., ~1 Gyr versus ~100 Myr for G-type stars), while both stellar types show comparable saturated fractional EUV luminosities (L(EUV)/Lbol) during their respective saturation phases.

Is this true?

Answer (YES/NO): NO